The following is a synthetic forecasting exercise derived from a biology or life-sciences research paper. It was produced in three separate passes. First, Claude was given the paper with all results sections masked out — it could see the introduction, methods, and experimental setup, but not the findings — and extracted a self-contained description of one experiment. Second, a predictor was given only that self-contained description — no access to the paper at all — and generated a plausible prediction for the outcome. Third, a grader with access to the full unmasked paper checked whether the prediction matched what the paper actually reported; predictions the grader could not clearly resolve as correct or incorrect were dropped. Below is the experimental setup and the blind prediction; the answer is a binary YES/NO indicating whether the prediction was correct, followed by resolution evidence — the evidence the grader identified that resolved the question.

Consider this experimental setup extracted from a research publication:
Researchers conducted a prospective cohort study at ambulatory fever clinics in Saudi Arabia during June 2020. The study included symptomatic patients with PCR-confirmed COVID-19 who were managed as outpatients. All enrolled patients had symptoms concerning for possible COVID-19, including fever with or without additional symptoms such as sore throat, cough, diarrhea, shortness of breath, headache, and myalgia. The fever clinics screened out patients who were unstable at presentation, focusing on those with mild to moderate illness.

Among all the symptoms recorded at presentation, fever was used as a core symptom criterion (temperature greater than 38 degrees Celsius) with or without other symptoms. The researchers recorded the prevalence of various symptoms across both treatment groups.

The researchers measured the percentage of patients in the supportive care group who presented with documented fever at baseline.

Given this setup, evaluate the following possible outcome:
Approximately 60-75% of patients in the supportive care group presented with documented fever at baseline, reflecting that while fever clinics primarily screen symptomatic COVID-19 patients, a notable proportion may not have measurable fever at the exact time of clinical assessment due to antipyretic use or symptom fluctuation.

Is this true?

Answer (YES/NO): YES